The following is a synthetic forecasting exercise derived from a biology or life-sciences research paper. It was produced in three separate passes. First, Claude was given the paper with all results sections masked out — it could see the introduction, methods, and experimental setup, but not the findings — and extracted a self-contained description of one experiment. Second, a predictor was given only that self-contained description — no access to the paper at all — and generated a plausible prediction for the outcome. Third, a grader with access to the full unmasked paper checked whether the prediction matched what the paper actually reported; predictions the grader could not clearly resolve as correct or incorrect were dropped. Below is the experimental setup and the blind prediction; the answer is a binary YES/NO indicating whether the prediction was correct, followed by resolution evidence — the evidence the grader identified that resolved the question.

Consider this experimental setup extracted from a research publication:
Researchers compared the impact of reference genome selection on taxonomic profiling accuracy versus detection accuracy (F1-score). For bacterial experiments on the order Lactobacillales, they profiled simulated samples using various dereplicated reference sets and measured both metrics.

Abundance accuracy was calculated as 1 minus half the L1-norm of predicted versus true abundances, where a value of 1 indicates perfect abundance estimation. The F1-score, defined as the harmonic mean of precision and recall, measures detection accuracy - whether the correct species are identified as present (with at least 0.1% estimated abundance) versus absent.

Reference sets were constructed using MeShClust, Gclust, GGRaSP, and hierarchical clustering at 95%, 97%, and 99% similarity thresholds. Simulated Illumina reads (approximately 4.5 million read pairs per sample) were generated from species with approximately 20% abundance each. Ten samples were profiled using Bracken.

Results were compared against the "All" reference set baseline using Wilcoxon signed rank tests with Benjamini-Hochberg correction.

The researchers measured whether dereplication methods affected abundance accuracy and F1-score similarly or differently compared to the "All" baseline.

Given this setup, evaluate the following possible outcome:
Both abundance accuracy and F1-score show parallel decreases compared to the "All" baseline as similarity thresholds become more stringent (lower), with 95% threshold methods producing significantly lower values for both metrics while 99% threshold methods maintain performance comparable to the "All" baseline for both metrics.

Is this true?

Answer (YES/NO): NO